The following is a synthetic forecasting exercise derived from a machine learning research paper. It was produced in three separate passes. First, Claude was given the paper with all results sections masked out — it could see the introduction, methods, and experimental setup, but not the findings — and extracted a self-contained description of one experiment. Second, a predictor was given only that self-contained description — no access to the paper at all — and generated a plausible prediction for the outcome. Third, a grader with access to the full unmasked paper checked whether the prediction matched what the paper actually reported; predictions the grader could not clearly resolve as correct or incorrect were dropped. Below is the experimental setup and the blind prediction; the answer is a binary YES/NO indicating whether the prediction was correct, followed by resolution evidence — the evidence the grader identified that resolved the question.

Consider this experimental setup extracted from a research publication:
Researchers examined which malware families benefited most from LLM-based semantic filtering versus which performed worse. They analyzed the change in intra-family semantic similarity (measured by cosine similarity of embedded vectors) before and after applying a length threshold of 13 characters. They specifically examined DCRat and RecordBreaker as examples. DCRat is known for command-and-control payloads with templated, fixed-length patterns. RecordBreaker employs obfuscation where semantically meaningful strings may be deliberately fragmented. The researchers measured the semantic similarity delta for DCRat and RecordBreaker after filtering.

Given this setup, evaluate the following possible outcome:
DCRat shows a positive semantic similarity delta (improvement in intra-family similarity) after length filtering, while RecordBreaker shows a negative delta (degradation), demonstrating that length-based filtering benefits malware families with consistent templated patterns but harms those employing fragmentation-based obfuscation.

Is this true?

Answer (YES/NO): YES